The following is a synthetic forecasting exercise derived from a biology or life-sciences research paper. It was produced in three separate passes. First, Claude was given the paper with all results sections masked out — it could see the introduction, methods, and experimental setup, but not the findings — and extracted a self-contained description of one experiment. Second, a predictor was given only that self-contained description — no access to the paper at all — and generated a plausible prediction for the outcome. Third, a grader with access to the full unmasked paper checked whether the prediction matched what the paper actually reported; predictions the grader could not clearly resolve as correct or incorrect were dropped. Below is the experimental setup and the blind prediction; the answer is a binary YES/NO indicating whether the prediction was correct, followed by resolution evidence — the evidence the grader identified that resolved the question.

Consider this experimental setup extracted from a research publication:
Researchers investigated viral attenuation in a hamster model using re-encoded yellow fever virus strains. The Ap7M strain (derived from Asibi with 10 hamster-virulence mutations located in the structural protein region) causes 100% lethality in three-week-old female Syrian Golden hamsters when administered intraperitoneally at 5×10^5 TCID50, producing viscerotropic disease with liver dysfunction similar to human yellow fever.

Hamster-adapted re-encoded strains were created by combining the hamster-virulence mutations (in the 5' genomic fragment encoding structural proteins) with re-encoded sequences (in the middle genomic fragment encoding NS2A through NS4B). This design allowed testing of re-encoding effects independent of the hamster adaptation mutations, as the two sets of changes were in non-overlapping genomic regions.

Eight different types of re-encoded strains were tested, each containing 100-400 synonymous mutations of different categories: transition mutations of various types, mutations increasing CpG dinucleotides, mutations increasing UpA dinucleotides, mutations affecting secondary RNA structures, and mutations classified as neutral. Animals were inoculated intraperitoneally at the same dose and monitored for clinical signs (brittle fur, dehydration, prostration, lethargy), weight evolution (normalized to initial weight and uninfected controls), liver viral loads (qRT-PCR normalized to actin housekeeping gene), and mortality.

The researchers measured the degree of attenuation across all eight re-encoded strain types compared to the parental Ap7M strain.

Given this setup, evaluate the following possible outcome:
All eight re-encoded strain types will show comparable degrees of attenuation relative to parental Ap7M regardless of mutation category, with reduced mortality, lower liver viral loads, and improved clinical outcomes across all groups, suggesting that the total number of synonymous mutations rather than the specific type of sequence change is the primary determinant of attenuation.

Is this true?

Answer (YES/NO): NO